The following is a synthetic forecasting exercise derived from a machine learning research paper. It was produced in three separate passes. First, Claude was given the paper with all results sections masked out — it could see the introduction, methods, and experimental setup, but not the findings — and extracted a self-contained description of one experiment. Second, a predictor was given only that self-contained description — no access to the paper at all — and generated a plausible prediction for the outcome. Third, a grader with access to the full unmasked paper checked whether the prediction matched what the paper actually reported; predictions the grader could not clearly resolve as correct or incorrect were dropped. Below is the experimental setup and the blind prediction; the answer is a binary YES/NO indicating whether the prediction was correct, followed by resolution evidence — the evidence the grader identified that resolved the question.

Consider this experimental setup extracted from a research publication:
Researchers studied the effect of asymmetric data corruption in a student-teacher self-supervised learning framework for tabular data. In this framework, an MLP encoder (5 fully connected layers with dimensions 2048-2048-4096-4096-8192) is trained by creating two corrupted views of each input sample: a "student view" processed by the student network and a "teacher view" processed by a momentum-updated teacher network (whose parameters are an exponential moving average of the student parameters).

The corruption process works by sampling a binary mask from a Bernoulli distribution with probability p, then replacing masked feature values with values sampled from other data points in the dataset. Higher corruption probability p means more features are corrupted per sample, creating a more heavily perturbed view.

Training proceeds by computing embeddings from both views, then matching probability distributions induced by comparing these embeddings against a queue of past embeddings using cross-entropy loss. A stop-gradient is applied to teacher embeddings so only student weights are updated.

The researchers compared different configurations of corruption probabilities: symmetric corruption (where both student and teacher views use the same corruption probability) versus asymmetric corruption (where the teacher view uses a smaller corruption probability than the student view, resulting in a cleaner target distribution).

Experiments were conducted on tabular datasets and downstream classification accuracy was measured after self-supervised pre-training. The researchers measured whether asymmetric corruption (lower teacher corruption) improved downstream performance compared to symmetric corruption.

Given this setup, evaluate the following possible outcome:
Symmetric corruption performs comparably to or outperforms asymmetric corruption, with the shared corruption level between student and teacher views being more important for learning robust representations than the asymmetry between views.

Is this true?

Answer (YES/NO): NO